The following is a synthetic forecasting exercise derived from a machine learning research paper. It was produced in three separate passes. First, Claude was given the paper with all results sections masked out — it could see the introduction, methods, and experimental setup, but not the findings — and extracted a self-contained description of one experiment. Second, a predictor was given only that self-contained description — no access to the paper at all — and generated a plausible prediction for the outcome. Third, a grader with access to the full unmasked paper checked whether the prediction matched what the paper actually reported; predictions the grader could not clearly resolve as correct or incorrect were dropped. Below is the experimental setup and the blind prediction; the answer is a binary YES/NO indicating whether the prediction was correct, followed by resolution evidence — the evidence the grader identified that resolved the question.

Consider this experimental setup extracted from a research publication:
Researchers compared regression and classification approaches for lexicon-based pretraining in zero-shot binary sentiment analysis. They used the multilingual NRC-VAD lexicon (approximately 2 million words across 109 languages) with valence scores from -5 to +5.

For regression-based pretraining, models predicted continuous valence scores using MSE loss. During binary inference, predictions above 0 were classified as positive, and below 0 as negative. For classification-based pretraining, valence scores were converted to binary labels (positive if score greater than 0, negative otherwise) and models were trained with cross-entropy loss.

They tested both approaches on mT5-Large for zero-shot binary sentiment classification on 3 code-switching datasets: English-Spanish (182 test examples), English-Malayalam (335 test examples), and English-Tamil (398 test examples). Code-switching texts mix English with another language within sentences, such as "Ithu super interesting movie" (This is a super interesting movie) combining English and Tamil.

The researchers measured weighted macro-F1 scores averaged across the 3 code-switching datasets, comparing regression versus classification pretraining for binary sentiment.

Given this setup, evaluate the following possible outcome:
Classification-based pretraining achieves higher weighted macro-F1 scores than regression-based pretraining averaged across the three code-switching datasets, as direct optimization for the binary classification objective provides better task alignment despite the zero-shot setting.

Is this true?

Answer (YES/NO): NO